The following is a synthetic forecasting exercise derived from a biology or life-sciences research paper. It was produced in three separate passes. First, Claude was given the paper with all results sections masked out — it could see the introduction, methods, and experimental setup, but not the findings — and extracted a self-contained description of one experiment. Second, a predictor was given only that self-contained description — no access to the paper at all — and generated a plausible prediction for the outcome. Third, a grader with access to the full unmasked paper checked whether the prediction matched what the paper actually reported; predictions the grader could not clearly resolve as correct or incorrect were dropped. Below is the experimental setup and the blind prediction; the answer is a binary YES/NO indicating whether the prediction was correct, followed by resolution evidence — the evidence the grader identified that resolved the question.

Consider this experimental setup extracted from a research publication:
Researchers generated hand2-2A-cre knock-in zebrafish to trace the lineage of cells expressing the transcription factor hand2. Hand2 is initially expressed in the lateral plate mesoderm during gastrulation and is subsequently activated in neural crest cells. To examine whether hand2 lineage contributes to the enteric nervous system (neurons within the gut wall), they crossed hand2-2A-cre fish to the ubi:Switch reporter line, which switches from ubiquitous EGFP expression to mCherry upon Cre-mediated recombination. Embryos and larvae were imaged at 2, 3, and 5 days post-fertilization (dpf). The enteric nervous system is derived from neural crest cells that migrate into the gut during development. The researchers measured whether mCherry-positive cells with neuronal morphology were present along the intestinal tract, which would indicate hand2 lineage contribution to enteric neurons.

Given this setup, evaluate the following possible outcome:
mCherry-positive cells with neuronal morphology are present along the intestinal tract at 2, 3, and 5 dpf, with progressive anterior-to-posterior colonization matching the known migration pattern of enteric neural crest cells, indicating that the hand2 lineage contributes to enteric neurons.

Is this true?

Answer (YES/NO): NO